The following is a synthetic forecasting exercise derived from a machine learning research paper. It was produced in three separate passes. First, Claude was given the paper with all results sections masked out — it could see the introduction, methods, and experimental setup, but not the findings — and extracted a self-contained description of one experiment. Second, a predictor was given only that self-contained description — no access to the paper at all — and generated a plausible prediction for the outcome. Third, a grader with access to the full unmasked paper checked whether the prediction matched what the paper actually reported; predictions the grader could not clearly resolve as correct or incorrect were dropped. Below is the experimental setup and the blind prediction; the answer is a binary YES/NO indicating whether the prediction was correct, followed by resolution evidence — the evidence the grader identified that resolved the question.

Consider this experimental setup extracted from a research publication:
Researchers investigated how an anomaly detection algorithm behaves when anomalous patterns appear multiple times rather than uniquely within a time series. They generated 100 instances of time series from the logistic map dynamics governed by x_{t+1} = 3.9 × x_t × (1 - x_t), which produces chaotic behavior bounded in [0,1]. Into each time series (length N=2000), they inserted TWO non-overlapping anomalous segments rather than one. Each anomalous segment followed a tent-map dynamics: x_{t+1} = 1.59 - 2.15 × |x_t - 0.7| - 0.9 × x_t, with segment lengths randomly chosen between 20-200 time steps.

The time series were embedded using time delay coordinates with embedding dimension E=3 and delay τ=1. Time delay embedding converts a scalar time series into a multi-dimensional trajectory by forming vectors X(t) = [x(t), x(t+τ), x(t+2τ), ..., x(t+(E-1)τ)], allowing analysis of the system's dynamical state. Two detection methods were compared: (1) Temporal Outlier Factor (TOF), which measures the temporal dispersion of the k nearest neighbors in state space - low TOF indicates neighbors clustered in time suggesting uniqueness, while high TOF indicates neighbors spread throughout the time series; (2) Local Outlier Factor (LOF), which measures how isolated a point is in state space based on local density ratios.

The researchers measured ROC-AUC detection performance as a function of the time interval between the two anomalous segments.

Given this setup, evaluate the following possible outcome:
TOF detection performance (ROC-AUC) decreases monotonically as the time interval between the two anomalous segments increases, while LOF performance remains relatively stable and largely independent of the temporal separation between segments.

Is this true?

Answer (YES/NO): YES